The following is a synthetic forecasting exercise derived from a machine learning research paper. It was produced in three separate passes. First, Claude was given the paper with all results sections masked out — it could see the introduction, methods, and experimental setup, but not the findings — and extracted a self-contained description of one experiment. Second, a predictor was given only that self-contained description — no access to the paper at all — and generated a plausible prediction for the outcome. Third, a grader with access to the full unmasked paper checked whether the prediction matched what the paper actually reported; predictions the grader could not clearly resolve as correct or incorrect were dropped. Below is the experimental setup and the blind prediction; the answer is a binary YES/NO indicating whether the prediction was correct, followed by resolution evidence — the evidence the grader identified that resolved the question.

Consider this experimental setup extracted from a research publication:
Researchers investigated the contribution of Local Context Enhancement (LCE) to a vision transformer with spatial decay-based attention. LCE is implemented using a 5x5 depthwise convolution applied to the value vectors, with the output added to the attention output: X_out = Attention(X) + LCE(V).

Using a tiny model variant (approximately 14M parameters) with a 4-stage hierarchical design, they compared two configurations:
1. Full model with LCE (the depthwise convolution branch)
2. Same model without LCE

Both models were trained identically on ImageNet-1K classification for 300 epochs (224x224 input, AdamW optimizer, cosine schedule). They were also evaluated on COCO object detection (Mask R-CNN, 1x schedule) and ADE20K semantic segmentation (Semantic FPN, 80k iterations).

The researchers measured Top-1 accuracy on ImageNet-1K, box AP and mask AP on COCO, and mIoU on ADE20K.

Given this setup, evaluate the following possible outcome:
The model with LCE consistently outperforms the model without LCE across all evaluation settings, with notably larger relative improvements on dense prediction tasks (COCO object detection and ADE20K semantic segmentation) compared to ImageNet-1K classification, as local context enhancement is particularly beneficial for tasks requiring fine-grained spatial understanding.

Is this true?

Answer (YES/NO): NO